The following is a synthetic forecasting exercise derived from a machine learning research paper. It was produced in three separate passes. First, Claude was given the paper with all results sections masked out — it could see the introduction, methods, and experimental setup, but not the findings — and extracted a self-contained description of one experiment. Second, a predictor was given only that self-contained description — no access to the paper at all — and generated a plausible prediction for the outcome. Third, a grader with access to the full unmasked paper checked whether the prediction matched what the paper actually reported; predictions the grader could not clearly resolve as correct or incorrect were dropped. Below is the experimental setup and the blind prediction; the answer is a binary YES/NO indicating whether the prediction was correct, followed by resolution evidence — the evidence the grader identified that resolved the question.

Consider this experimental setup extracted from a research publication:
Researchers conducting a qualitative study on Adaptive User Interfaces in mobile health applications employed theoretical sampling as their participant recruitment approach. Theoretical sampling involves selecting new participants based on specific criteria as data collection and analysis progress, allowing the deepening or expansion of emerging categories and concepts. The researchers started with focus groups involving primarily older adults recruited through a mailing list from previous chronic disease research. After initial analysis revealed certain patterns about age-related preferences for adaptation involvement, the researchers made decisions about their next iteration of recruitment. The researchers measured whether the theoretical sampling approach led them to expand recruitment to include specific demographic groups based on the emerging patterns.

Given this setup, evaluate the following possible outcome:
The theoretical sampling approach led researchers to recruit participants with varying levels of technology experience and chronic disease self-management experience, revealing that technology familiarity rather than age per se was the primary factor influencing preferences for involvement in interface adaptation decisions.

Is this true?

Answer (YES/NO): NO